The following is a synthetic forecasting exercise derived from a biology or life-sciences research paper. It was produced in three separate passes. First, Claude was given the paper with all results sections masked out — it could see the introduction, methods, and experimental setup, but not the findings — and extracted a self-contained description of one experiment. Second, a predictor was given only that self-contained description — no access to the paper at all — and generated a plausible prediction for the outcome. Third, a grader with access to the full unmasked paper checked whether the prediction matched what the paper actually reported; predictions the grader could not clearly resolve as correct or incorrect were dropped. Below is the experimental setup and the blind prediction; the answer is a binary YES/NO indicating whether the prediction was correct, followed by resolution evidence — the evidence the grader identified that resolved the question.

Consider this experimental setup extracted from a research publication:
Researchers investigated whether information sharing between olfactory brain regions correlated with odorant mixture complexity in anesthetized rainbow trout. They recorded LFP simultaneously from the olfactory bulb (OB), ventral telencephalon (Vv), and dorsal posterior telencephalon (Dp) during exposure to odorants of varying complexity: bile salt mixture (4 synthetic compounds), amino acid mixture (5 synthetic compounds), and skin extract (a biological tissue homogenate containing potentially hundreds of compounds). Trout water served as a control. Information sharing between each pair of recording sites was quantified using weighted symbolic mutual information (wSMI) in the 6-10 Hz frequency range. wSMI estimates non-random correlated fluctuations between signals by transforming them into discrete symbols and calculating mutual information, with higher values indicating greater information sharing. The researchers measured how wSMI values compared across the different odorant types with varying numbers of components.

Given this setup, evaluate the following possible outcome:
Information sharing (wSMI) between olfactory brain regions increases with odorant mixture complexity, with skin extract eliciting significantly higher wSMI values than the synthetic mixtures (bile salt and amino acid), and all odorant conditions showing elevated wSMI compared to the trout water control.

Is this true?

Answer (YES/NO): YES